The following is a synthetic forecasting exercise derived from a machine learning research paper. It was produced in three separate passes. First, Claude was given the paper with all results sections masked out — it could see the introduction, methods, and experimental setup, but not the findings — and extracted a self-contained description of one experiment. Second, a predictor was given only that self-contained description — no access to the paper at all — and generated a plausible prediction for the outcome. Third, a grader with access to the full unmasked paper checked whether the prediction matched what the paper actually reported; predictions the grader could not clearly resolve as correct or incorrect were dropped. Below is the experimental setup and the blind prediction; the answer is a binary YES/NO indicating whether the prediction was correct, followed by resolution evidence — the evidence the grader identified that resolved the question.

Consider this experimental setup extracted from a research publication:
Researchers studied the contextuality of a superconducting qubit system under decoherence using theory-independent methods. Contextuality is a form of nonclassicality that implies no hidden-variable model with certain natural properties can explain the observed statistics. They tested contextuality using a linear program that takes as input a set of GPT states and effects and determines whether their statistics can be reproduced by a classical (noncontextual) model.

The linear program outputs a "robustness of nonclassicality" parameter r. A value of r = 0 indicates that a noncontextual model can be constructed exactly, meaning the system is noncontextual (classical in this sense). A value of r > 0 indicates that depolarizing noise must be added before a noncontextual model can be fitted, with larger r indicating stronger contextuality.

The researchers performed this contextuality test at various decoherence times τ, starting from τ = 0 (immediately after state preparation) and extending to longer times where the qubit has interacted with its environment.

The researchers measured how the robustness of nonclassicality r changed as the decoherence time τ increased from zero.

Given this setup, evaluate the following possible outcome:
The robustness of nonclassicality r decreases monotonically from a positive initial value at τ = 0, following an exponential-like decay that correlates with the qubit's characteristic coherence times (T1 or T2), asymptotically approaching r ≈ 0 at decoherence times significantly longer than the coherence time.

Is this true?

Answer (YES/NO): NO